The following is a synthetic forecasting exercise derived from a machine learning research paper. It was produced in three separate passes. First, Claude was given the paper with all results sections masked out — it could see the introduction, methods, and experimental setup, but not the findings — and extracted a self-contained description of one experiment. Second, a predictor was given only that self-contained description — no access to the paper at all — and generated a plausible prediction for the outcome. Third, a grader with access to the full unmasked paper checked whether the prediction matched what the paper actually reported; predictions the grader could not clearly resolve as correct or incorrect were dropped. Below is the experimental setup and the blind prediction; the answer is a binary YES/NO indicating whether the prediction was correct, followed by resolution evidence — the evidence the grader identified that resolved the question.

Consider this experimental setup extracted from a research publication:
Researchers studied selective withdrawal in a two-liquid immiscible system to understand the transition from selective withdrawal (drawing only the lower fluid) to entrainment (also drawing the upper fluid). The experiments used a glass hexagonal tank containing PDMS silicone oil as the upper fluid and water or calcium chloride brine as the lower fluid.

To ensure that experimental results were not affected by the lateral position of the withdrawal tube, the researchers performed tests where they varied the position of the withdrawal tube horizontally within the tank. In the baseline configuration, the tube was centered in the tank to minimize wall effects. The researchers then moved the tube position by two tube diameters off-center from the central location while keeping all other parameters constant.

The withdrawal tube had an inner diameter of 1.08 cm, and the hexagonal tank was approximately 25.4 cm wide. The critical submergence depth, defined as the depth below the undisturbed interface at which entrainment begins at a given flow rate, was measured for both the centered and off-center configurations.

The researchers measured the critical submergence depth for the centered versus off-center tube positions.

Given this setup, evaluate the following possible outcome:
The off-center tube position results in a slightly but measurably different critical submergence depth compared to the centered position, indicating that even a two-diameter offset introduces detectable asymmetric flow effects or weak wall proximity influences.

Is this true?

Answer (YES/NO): NO